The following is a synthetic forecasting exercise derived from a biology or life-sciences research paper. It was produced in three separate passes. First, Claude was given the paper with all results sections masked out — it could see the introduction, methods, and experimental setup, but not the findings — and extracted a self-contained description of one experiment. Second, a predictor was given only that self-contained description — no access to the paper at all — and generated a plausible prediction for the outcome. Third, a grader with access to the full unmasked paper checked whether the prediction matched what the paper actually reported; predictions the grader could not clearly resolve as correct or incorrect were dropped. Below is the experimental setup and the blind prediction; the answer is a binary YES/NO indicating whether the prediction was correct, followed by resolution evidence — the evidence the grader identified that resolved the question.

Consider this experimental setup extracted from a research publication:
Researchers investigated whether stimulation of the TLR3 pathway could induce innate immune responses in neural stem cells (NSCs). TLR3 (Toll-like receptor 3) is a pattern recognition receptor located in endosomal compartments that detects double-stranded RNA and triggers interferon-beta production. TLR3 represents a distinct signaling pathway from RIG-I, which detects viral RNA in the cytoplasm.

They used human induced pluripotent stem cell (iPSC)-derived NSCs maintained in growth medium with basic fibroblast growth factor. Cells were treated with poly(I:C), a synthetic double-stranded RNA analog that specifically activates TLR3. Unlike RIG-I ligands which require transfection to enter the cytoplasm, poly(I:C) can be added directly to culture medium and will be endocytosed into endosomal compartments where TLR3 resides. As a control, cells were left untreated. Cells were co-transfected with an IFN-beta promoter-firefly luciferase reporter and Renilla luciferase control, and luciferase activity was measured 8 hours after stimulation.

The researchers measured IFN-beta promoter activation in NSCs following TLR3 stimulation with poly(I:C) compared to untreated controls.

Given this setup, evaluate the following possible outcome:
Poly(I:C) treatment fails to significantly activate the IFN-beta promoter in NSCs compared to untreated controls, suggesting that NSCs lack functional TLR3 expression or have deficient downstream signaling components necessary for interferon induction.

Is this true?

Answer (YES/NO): YES